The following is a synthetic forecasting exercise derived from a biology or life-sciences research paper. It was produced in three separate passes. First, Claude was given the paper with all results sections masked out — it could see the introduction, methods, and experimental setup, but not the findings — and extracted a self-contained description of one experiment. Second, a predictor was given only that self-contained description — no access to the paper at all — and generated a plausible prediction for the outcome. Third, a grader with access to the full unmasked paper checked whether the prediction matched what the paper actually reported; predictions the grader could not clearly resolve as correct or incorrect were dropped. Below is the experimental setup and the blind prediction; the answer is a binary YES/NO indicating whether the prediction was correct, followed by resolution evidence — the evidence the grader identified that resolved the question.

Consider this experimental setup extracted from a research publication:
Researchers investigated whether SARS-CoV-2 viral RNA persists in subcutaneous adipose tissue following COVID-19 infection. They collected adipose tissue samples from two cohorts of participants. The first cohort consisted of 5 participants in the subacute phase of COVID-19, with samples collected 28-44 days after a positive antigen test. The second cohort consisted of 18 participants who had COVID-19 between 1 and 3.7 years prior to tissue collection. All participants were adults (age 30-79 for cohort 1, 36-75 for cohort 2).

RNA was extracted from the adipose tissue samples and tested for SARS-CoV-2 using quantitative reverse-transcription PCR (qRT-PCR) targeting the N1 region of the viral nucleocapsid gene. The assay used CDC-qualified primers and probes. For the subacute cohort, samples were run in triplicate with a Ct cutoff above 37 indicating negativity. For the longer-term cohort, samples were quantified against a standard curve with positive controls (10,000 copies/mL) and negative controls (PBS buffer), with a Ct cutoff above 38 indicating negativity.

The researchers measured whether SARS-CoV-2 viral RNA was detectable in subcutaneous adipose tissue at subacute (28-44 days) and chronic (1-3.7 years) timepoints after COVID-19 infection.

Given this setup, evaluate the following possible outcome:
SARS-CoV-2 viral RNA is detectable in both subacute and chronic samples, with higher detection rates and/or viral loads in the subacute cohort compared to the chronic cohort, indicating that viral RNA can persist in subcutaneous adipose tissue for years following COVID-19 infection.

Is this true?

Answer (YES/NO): NO